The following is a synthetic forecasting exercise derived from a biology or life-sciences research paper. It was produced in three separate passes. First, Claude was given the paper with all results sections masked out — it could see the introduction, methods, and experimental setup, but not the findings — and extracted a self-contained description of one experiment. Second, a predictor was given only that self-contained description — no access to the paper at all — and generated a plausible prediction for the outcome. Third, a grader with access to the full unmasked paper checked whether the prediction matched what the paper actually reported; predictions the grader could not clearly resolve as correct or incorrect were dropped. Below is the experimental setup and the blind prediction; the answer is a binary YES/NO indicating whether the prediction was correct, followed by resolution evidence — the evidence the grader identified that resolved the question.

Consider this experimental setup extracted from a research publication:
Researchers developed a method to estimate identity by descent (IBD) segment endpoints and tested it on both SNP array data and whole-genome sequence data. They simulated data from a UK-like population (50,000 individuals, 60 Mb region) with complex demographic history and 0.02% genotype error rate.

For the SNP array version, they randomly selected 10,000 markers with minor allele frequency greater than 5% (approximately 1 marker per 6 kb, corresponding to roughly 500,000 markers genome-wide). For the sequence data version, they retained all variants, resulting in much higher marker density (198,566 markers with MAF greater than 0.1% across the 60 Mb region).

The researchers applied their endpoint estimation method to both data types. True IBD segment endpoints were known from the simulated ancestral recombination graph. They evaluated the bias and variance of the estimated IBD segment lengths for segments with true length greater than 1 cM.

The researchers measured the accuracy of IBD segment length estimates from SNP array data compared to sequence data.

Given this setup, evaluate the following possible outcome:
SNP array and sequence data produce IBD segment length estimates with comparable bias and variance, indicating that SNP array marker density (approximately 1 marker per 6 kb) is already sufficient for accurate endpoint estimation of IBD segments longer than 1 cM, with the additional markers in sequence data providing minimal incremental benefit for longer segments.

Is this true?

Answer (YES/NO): NO